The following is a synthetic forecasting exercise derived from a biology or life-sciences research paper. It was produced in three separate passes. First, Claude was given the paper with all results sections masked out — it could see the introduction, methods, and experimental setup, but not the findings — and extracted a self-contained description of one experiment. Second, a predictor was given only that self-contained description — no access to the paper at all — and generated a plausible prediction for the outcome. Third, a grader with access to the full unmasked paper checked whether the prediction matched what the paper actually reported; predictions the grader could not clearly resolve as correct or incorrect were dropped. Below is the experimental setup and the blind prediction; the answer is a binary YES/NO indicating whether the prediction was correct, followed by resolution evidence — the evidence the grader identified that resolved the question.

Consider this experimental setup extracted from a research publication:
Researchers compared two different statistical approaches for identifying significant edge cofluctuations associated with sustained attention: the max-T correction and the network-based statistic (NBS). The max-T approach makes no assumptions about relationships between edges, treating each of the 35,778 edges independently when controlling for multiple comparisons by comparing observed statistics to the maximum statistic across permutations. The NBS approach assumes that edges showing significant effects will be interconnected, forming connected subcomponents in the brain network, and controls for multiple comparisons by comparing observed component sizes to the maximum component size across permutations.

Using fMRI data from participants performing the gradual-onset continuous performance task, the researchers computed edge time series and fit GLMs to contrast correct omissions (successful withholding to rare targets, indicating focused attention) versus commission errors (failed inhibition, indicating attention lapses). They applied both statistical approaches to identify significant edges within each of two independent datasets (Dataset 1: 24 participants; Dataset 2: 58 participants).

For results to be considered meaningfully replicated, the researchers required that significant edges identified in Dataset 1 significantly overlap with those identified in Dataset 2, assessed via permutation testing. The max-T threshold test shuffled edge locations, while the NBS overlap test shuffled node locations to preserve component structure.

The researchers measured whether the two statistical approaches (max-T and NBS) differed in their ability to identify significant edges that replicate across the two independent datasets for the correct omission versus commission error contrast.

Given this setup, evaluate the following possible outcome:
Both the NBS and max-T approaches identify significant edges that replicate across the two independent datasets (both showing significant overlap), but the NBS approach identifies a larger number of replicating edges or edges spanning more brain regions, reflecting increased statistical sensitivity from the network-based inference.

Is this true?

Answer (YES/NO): NO